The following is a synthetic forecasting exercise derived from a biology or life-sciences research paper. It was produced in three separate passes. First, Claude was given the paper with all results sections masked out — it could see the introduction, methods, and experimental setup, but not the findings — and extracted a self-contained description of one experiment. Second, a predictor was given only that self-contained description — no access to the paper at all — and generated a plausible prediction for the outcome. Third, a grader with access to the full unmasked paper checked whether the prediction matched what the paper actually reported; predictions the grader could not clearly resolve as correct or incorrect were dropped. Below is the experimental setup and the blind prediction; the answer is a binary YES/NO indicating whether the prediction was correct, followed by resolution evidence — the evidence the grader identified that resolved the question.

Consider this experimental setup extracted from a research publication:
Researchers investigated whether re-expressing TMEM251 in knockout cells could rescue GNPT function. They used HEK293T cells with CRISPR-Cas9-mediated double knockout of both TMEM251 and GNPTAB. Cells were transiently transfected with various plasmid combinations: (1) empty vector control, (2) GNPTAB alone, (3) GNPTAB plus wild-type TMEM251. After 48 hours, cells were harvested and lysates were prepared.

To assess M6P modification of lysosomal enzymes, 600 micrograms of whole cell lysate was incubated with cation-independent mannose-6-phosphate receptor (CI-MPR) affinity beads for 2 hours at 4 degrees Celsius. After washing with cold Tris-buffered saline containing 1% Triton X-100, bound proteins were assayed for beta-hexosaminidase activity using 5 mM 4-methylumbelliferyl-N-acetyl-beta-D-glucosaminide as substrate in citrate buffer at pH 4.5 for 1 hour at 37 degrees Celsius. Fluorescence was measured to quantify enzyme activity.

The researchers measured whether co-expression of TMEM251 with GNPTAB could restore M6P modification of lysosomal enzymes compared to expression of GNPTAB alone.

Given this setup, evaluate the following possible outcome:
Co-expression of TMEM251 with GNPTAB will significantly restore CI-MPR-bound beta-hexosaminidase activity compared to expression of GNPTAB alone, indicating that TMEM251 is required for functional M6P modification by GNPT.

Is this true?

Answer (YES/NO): YES